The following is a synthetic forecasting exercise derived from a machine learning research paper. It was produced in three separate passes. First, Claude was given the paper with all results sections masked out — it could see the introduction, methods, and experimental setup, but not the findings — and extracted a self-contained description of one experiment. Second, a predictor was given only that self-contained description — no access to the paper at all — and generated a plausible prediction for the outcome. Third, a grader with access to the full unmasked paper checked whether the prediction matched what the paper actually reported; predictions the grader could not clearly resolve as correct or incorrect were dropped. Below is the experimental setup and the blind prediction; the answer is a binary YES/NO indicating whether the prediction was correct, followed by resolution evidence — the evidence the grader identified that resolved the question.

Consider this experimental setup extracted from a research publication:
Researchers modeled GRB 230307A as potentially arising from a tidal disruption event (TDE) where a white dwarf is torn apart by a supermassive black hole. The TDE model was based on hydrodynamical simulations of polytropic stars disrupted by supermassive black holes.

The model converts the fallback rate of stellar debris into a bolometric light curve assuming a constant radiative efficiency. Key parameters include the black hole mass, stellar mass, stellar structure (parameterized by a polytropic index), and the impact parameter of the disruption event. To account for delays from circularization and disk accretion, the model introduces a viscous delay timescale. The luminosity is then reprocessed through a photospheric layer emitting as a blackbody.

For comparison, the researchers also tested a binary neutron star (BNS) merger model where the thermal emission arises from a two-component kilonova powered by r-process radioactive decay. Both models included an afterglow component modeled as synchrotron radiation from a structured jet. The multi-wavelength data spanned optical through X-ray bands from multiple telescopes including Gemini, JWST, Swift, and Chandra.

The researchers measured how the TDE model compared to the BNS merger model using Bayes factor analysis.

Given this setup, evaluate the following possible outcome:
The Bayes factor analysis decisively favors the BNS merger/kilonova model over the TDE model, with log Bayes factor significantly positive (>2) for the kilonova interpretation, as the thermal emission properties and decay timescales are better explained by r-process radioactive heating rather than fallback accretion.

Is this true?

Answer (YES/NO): NO